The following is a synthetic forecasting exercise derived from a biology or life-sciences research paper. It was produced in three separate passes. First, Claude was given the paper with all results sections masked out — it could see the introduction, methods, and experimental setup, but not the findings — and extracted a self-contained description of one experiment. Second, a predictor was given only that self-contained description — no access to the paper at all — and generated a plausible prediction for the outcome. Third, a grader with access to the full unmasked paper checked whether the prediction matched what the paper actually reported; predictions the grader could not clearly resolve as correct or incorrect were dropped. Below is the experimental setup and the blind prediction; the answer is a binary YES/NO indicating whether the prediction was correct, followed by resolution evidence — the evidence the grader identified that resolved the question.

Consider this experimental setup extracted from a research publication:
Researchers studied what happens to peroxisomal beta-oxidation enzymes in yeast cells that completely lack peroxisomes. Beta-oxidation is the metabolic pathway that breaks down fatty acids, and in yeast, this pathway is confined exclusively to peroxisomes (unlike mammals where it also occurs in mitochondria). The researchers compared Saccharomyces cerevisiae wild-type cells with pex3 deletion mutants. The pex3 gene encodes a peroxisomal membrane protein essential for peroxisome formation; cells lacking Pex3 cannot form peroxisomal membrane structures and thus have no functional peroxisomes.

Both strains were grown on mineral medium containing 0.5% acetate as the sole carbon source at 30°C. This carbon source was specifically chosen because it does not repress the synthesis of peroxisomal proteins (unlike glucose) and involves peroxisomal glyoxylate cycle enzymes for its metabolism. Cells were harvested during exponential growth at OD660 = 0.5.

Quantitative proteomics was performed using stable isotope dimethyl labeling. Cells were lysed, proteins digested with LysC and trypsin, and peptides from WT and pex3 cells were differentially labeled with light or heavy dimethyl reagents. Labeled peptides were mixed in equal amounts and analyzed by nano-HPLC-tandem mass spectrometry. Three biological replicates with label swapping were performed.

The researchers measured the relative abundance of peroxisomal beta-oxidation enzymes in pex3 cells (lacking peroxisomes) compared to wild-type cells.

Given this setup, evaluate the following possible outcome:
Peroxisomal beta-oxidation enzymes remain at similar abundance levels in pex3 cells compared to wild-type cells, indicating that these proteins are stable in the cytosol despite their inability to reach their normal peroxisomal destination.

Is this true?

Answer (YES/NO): NO